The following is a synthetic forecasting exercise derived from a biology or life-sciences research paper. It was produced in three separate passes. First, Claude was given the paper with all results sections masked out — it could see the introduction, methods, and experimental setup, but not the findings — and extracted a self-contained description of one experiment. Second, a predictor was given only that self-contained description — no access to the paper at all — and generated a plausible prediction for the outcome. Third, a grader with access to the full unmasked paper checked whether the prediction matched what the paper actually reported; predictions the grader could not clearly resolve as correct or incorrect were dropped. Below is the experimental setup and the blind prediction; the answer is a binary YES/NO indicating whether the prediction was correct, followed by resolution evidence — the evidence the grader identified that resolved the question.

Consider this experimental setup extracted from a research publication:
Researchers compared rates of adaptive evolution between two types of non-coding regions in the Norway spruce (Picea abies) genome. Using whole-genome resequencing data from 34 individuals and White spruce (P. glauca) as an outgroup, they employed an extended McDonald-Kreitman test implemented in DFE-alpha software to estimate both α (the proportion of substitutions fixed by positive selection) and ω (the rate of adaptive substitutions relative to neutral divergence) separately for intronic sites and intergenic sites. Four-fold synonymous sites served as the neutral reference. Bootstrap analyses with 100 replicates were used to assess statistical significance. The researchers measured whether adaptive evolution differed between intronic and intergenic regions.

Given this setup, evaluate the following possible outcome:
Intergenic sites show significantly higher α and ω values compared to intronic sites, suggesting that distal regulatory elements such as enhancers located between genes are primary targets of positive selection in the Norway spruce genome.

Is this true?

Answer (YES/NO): NO